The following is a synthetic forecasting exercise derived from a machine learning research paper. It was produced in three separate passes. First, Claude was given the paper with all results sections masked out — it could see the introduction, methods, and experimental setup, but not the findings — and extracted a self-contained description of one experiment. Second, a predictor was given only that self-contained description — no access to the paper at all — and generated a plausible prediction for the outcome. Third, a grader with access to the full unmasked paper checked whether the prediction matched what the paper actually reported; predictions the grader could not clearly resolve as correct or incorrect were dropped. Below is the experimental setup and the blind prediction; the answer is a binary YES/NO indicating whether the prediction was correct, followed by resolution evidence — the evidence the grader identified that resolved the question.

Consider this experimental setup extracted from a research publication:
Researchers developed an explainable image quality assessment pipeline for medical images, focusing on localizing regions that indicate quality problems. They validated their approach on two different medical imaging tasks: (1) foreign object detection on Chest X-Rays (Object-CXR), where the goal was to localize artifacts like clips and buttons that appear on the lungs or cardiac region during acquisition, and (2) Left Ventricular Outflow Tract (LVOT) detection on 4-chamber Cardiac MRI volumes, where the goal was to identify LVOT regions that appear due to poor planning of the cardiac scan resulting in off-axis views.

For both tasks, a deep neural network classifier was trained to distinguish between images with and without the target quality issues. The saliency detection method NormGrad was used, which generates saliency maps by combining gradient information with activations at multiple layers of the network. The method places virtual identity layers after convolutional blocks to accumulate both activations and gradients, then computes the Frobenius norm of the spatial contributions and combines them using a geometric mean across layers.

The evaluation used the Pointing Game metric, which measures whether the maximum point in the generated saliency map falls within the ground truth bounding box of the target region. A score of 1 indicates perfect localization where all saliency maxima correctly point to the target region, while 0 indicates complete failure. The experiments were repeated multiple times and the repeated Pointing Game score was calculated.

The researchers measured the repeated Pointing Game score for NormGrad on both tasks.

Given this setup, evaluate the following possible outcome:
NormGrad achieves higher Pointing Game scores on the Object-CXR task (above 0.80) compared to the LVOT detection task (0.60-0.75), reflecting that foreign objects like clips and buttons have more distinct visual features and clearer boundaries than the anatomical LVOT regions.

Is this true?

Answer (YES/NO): YES